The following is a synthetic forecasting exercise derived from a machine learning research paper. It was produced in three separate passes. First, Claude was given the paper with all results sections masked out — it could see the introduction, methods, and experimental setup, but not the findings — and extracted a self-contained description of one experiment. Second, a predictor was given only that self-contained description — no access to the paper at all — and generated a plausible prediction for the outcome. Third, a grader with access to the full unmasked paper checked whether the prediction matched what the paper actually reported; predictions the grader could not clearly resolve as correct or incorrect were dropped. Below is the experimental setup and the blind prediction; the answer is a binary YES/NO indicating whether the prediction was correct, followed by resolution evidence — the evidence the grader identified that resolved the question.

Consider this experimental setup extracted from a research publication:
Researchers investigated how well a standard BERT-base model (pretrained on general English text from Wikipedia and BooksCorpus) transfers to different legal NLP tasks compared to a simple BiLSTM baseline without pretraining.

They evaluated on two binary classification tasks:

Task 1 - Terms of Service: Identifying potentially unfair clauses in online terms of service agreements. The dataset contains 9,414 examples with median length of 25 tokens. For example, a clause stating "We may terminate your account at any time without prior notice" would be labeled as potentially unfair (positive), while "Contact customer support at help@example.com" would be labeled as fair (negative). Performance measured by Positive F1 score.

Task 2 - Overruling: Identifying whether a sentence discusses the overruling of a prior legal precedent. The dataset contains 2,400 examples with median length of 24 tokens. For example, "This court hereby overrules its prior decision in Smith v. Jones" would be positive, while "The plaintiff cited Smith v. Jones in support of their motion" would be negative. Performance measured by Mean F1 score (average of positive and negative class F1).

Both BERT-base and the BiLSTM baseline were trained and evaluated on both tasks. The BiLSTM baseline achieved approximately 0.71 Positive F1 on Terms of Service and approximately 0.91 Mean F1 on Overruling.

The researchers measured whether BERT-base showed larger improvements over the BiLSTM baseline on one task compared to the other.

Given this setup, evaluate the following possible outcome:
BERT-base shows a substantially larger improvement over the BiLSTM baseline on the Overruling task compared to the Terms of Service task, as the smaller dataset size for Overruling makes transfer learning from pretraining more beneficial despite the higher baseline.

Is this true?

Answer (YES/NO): YES